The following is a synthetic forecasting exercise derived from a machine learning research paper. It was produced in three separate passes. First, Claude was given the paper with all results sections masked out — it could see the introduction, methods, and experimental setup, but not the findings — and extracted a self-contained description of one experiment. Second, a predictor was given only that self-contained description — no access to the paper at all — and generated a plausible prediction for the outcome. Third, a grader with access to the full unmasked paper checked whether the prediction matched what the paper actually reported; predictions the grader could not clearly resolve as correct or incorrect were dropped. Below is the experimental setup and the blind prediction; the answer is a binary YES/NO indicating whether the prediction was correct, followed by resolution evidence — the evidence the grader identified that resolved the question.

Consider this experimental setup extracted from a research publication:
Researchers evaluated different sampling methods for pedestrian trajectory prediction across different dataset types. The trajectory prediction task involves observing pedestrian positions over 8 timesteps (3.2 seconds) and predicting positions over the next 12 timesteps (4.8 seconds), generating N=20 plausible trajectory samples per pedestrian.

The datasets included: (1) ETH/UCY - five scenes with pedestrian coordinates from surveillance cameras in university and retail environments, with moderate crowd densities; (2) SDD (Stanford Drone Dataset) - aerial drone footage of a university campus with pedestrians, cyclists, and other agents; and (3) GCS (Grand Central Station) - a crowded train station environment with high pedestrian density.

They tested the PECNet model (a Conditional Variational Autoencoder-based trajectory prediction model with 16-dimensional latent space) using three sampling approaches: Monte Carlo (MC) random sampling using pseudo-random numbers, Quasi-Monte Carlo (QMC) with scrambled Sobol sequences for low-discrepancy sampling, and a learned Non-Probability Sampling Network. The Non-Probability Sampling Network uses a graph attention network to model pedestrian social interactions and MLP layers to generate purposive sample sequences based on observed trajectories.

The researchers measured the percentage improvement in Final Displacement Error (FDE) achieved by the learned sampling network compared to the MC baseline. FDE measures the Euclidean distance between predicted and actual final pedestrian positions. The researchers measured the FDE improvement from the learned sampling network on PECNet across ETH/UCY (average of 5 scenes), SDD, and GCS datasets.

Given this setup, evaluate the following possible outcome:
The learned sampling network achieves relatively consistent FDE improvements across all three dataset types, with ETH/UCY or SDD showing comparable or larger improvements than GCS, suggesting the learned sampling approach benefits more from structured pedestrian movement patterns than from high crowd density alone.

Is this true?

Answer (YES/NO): NO